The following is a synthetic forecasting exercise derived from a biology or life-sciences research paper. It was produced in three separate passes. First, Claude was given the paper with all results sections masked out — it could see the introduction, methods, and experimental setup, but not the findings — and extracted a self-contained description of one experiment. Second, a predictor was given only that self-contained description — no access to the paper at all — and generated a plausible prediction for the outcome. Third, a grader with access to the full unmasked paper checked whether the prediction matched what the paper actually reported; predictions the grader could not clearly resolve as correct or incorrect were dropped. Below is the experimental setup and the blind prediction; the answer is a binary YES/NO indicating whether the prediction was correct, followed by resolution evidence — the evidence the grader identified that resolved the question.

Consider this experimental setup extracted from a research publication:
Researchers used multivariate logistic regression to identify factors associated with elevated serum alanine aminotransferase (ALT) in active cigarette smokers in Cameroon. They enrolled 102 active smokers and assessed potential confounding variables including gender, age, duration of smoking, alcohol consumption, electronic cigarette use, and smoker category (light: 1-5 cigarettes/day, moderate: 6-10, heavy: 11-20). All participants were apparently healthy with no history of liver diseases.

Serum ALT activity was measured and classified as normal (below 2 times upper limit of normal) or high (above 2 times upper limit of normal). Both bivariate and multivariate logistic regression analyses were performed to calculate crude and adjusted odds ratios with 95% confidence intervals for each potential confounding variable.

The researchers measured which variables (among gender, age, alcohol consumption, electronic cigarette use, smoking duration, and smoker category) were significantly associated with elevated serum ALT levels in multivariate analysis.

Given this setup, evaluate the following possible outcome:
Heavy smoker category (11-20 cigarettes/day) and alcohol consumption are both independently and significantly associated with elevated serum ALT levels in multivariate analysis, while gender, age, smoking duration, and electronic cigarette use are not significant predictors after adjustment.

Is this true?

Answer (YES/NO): NO